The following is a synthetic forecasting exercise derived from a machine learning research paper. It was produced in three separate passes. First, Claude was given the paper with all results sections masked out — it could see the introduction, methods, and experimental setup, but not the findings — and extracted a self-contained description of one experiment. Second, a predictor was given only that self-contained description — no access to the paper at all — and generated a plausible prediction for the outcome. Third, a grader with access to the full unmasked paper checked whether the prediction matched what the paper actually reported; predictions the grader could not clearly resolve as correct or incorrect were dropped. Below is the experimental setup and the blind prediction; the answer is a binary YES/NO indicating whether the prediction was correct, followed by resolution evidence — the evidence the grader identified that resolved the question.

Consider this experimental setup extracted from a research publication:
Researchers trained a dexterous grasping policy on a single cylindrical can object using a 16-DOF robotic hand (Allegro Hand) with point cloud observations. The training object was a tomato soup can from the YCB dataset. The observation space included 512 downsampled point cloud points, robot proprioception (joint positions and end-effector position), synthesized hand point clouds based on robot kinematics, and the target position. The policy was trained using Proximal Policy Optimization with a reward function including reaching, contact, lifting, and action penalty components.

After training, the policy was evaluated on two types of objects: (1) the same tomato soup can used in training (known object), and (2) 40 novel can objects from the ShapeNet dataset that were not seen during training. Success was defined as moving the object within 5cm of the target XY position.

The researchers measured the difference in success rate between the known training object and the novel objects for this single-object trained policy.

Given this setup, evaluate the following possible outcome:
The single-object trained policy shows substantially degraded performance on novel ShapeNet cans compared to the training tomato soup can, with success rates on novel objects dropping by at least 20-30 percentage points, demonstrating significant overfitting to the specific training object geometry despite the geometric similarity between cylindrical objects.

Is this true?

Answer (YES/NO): YES